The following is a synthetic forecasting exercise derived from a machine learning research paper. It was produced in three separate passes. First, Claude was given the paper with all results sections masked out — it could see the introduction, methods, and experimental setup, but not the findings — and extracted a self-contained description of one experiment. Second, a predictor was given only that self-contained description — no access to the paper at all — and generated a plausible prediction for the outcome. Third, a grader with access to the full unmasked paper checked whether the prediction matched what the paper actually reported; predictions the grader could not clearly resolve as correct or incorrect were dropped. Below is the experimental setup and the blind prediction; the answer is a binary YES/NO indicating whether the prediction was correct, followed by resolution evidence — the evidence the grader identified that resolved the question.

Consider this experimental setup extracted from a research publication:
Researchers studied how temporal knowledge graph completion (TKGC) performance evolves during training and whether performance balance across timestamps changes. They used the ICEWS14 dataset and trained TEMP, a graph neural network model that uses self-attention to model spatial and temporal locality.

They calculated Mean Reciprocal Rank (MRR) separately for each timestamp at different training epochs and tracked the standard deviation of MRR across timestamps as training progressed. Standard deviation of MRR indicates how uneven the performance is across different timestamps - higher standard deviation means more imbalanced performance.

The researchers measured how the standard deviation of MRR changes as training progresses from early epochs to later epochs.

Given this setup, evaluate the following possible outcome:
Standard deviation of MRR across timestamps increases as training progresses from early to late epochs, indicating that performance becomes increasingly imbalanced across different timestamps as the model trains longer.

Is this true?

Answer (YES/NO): YES